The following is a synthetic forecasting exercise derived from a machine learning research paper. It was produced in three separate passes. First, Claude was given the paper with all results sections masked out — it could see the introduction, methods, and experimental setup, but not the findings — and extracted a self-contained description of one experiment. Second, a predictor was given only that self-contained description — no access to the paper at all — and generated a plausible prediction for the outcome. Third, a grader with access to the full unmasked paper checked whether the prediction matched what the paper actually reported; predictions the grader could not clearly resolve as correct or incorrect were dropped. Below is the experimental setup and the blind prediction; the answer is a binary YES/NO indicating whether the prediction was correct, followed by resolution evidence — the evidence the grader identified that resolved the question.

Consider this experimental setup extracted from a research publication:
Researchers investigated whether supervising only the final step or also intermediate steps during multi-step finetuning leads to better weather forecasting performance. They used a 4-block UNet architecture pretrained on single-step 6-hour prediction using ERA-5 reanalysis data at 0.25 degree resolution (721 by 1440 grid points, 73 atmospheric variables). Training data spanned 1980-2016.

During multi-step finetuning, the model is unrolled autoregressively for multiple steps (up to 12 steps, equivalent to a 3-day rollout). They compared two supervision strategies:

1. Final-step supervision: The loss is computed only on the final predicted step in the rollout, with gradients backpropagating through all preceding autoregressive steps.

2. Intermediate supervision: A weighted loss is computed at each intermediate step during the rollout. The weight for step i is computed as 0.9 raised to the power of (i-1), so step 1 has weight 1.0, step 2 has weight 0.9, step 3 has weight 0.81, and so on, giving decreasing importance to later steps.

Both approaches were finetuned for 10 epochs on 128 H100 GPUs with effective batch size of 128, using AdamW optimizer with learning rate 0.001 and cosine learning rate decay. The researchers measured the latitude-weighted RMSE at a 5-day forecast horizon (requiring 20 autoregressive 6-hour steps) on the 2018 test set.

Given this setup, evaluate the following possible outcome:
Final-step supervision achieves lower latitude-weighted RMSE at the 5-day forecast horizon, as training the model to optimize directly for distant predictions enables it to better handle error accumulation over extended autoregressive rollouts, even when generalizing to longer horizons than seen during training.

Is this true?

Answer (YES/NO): YES